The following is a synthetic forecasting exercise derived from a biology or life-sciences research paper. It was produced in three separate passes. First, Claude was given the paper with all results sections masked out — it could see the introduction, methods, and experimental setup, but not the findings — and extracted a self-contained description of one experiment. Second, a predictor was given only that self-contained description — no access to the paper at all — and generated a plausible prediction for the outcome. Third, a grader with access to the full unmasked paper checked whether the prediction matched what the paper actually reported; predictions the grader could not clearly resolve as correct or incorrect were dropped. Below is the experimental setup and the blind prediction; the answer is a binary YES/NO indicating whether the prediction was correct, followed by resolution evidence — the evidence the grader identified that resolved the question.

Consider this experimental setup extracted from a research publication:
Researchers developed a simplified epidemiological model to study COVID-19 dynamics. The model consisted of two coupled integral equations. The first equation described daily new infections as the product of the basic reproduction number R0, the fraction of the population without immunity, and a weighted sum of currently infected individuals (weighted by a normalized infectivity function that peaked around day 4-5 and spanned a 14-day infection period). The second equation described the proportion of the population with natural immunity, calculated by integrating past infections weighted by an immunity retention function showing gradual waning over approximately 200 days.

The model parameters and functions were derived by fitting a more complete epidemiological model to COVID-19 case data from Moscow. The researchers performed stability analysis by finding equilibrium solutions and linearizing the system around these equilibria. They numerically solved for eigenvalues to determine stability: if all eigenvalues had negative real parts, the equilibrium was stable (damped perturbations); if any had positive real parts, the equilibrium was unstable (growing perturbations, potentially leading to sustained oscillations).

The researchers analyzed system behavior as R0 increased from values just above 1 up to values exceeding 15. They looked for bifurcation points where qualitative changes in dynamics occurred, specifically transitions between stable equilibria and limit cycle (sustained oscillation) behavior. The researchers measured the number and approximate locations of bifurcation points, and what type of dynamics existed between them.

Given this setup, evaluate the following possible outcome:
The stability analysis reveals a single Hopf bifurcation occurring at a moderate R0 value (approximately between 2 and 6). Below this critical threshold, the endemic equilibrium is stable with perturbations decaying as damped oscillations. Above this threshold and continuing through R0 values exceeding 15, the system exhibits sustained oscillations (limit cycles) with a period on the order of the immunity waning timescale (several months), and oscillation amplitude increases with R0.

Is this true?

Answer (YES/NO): NO